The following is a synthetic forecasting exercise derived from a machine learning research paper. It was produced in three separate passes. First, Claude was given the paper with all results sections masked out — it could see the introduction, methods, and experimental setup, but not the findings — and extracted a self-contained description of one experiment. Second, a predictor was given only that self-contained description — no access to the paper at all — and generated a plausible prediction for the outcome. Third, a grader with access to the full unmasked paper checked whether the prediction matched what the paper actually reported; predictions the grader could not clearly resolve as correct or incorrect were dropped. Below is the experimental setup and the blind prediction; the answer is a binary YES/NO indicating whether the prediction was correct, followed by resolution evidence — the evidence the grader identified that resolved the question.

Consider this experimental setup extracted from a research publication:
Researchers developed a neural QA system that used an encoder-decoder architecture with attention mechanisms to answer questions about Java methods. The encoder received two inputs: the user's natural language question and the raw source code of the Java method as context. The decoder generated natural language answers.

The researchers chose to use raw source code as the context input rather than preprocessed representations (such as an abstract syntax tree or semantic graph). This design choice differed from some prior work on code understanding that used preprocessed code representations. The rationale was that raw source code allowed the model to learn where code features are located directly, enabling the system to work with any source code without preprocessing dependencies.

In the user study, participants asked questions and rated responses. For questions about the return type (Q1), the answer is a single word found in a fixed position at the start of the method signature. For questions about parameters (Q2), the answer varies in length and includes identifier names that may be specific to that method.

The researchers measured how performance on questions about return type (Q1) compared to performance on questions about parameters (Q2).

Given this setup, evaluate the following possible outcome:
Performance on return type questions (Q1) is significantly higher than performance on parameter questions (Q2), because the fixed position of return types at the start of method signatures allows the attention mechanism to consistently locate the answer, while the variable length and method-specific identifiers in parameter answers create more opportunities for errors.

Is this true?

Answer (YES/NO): YES